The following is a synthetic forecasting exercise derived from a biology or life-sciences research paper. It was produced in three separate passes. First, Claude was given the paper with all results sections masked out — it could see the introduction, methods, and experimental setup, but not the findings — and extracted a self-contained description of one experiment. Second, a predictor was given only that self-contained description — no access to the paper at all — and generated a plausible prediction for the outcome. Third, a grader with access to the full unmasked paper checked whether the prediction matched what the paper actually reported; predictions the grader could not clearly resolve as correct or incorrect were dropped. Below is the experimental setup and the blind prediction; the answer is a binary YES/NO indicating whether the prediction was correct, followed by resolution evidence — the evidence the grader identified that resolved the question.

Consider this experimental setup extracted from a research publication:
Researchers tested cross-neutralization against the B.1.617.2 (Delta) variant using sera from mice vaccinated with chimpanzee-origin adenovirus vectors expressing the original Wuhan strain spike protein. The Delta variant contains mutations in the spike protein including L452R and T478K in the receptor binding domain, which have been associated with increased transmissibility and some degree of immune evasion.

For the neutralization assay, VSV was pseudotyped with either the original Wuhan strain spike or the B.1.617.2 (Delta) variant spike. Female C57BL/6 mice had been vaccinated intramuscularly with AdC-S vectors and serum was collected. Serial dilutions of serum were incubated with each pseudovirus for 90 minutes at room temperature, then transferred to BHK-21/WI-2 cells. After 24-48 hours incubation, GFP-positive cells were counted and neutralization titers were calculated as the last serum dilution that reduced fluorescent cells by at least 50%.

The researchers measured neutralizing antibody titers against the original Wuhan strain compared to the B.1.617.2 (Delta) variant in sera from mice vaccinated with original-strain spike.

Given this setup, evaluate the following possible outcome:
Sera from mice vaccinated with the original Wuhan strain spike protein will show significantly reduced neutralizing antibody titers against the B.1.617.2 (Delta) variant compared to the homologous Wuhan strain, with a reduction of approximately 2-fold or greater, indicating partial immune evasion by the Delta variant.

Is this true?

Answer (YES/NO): NO